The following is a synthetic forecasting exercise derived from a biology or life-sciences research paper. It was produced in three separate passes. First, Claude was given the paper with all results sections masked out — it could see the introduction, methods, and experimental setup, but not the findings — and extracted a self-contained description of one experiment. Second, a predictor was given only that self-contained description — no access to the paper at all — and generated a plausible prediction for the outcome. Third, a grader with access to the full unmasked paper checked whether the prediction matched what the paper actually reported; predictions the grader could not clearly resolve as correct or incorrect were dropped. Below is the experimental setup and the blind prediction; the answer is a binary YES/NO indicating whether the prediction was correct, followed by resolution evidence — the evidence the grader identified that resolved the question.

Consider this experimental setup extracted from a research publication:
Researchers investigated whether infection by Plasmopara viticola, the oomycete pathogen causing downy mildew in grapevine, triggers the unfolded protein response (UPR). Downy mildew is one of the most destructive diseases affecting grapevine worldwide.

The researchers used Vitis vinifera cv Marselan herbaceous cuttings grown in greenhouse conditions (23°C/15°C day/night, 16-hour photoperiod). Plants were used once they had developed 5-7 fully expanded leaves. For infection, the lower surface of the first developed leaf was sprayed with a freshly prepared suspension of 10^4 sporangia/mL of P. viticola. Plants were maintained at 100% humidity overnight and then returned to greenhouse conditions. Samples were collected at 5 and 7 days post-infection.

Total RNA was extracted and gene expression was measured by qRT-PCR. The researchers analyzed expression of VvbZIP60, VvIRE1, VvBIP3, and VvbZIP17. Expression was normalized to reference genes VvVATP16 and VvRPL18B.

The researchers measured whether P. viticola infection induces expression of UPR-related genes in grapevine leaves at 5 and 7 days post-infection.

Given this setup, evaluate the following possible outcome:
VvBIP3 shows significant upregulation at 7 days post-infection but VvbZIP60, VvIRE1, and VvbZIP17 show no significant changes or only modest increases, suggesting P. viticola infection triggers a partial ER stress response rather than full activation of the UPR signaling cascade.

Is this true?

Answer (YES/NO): NO